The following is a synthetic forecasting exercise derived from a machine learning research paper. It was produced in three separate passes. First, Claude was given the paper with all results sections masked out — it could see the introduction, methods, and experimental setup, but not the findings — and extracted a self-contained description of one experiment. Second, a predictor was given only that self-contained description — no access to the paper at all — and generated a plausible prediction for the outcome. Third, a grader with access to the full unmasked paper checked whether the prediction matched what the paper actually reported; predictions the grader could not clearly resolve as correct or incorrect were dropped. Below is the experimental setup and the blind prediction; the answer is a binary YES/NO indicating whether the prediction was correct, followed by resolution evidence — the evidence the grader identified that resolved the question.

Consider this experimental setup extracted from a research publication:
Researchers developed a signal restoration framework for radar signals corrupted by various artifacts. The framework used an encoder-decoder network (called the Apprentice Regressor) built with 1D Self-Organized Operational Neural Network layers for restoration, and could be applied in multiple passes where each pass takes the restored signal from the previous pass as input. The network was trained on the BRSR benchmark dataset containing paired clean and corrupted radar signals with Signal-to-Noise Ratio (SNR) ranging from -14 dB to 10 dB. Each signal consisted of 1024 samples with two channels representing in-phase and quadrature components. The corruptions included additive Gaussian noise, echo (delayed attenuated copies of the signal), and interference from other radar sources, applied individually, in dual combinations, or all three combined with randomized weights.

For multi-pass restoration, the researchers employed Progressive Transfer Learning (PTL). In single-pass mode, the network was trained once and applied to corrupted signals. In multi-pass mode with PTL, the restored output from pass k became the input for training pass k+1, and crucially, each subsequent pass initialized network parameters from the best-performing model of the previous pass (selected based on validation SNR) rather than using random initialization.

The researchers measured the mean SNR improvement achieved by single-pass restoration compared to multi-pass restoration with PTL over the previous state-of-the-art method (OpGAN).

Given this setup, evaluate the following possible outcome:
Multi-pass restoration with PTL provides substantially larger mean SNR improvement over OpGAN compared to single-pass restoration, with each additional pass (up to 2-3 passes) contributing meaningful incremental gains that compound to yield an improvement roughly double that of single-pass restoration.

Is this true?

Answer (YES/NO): NO